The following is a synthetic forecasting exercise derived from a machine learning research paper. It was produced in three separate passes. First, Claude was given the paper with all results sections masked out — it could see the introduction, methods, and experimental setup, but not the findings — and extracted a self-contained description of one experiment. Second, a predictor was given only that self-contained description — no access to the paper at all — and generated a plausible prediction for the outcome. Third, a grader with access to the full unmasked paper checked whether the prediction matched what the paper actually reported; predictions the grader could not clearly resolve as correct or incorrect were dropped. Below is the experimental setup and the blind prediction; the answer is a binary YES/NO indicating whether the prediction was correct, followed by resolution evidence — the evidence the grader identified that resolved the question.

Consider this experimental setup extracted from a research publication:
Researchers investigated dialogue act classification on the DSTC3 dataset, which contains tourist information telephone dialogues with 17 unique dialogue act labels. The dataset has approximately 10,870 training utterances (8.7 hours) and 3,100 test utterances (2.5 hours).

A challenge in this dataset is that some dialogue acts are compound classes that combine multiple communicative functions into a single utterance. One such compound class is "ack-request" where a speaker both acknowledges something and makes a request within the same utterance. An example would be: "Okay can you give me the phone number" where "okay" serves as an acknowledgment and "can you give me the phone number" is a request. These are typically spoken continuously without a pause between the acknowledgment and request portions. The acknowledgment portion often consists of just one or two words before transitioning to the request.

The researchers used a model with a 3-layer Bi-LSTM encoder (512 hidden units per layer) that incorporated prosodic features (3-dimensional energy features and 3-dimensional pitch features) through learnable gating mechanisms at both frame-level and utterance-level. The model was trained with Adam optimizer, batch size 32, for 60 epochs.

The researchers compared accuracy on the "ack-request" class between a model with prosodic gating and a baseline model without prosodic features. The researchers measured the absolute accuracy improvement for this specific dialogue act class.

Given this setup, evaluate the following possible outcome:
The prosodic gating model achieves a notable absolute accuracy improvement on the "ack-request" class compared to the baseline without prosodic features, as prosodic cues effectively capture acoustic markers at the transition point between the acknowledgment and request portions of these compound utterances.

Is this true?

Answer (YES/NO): YES